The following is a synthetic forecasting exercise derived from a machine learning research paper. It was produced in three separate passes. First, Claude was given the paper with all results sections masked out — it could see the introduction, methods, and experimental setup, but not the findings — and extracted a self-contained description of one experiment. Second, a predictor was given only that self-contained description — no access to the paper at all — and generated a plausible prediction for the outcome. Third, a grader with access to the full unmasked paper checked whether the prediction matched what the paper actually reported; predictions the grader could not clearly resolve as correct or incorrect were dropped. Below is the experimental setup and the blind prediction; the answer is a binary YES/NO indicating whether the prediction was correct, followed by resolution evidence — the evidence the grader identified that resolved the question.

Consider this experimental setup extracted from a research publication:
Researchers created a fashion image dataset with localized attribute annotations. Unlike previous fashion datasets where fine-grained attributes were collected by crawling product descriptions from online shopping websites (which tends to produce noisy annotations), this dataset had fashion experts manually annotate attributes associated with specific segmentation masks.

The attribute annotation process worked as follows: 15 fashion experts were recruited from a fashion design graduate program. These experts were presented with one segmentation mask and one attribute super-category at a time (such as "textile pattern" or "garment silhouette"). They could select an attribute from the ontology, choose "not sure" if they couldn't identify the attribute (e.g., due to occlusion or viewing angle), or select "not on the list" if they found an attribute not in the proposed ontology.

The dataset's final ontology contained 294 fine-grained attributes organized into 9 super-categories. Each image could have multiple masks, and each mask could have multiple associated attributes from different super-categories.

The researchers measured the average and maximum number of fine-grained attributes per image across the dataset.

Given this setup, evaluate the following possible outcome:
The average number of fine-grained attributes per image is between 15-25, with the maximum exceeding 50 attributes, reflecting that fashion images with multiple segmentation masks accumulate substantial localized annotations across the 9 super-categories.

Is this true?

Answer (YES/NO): YES